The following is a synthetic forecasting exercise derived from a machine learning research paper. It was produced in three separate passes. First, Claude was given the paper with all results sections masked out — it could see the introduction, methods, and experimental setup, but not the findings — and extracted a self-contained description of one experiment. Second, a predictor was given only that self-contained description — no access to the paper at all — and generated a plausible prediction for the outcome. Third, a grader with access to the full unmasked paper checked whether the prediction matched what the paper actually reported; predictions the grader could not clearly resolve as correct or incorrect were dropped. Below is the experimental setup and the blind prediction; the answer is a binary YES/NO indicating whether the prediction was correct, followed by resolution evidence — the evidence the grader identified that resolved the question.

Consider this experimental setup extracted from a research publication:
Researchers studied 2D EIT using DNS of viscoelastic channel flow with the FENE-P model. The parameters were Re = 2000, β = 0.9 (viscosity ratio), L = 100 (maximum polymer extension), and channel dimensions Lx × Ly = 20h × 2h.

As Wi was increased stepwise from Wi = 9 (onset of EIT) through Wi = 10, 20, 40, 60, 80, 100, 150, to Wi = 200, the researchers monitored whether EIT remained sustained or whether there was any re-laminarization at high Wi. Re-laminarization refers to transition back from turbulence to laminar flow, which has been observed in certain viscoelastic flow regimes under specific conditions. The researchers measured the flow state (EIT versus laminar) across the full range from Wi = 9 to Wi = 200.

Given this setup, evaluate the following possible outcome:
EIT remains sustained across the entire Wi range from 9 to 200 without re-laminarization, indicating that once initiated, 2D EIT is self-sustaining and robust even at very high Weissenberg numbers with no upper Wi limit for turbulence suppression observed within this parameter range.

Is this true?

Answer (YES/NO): YES